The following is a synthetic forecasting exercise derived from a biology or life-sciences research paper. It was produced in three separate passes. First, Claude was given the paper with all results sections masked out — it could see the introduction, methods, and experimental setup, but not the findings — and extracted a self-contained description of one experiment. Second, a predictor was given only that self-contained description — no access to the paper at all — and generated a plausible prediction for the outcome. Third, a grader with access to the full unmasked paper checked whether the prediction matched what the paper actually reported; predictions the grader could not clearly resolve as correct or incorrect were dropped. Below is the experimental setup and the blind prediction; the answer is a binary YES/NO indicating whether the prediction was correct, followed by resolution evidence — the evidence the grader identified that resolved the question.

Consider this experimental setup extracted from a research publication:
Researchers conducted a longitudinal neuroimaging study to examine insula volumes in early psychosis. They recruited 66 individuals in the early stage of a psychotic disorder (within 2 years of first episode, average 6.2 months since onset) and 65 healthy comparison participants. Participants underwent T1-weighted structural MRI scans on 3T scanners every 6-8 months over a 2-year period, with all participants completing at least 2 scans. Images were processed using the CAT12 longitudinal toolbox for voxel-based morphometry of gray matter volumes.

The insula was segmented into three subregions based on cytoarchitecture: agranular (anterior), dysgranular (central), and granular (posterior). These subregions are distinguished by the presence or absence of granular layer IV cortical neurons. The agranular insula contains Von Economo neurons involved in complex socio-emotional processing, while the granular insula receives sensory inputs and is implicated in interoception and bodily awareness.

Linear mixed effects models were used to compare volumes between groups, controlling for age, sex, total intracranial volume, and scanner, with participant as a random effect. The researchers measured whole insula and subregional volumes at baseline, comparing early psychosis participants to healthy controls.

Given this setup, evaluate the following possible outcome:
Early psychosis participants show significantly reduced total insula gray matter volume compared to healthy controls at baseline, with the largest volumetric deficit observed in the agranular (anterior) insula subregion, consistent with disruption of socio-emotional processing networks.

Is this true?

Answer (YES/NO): NO